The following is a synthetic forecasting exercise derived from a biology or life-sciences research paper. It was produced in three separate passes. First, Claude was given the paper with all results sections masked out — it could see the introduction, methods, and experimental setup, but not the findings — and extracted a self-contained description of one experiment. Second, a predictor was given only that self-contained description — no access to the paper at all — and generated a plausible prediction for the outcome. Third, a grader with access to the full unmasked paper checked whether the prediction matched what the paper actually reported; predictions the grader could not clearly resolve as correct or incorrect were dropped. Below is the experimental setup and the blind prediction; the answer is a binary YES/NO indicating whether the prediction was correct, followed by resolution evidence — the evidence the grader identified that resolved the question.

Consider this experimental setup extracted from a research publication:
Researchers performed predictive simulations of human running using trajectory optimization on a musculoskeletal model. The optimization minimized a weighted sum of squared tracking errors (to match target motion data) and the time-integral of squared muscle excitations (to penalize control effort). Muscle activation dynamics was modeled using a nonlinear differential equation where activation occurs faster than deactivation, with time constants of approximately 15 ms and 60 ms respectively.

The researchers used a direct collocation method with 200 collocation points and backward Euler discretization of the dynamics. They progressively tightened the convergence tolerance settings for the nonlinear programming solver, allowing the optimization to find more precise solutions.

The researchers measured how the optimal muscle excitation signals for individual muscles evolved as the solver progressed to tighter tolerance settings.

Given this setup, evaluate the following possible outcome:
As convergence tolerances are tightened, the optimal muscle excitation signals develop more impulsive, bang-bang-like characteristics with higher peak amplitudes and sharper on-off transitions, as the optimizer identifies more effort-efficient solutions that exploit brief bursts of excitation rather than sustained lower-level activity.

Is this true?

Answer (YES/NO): YES